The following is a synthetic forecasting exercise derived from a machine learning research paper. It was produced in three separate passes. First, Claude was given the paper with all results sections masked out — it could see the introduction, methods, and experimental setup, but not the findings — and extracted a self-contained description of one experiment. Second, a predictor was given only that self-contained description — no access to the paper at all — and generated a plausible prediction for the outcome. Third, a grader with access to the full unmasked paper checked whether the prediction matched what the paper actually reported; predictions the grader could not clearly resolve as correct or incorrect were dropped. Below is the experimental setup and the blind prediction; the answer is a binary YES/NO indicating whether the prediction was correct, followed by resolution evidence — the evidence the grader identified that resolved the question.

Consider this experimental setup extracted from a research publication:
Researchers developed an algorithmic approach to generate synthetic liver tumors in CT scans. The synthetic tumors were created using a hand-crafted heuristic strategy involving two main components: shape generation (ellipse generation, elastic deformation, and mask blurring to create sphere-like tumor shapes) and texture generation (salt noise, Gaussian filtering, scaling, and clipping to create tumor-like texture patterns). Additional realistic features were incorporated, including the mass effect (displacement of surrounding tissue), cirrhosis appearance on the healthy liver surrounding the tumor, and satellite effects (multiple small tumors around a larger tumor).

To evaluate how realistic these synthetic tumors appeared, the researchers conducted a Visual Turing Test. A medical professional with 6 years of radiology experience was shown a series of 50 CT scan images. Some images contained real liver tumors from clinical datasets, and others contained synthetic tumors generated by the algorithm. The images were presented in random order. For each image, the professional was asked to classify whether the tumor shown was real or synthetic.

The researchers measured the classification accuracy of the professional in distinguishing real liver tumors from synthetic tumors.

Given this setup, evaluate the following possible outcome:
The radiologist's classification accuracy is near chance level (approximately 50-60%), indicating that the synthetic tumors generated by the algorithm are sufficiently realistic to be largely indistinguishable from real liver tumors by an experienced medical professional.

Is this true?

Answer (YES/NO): YES